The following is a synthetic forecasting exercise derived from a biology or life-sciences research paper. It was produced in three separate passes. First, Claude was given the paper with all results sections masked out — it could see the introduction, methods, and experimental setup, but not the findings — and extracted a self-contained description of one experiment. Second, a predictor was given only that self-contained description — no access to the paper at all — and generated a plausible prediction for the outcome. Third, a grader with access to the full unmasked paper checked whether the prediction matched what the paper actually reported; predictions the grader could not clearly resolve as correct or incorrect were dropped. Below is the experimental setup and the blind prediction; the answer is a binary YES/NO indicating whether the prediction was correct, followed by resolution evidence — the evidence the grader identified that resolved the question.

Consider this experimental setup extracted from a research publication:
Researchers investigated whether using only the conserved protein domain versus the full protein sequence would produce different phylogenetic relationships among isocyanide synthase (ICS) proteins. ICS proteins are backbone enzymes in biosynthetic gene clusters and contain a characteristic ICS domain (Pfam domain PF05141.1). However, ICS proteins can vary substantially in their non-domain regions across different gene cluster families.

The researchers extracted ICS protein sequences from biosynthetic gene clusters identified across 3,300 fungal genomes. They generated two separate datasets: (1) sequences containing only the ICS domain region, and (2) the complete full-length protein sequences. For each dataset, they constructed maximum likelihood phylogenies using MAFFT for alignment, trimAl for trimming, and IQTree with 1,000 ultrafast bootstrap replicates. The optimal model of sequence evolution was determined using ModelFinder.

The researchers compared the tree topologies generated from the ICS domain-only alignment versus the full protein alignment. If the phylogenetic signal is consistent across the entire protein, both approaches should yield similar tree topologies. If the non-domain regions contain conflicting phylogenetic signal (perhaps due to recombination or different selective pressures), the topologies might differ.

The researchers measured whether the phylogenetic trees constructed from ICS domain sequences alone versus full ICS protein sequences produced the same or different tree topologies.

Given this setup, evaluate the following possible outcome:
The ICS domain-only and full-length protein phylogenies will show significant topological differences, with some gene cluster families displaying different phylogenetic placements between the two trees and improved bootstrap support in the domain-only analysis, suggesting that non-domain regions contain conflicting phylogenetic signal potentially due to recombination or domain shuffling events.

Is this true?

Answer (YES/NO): NO